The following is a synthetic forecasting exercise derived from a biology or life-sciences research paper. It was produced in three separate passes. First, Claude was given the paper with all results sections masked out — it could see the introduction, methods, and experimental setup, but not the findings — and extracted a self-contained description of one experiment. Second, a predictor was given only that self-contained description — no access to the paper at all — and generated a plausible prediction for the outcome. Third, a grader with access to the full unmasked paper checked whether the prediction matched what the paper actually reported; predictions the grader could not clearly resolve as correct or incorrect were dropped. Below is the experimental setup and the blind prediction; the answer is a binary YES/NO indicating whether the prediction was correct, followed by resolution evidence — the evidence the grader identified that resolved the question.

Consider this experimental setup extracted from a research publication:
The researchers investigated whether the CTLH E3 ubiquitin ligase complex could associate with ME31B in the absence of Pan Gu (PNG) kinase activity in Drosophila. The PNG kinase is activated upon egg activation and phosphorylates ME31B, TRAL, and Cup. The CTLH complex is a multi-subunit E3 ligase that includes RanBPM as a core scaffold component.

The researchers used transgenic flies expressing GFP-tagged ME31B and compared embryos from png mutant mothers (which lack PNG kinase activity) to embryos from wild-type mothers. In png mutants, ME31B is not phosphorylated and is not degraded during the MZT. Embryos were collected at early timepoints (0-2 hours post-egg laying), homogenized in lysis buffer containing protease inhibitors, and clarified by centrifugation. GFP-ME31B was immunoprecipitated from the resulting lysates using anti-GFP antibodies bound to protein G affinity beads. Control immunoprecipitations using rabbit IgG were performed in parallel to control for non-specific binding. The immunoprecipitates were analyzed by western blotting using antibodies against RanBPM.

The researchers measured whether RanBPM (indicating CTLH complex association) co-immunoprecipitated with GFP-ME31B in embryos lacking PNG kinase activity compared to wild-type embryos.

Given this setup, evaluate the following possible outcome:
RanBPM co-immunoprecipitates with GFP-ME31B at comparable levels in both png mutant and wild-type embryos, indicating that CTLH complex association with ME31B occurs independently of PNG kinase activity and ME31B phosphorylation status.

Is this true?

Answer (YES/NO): YES